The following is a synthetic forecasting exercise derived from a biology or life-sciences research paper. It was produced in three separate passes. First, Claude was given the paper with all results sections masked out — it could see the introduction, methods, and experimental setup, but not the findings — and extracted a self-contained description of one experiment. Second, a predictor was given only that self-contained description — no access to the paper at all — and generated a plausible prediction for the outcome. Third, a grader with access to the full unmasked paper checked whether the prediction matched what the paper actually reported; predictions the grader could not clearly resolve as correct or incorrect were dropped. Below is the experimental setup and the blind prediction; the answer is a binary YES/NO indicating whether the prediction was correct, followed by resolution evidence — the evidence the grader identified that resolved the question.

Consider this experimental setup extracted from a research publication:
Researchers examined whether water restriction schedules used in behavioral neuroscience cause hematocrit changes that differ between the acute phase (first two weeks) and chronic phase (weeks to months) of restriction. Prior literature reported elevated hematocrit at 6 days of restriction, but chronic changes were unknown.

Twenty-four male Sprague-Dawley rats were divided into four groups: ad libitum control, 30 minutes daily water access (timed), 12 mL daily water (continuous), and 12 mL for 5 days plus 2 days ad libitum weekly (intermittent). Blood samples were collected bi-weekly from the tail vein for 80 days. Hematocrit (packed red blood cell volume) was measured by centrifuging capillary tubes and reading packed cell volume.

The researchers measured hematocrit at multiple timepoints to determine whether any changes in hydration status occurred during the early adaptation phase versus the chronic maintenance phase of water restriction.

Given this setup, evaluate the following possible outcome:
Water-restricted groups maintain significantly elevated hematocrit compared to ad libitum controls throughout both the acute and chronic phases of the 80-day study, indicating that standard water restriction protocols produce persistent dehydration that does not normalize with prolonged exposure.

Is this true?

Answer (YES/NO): NO